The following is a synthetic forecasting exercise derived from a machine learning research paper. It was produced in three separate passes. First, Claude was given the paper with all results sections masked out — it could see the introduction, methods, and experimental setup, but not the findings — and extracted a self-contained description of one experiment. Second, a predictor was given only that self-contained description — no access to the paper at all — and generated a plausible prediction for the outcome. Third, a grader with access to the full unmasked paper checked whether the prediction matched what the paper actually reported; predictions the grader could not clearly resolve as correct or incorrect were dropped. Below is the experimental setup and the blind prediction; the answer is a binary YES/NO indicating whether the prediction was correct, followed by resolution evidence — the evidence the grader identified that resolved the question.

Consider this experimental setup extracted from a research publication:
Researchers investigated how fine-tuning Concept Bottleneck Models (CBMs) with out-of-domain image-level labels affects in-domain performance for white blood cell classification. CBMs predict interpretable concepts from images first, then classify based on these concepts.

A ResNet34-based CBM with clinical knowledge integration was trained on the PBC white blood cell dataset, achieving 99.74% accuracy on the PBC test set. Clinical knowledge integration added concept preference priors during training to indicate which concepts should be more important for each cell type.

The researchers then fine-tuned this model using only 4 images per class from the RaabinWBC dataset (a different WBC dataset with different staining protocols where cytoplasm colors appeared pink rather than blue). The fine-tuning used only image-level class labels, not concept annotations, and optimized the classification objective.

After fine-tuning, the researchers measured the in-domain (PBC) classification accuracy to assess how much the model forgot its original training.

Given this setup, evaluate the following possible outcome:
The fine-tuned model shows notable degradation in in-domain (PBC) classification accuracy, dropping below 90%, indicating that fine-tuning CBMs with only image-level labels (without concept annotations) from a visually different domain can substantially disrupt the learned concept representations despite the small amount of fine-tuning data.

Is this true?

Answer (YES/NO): YES